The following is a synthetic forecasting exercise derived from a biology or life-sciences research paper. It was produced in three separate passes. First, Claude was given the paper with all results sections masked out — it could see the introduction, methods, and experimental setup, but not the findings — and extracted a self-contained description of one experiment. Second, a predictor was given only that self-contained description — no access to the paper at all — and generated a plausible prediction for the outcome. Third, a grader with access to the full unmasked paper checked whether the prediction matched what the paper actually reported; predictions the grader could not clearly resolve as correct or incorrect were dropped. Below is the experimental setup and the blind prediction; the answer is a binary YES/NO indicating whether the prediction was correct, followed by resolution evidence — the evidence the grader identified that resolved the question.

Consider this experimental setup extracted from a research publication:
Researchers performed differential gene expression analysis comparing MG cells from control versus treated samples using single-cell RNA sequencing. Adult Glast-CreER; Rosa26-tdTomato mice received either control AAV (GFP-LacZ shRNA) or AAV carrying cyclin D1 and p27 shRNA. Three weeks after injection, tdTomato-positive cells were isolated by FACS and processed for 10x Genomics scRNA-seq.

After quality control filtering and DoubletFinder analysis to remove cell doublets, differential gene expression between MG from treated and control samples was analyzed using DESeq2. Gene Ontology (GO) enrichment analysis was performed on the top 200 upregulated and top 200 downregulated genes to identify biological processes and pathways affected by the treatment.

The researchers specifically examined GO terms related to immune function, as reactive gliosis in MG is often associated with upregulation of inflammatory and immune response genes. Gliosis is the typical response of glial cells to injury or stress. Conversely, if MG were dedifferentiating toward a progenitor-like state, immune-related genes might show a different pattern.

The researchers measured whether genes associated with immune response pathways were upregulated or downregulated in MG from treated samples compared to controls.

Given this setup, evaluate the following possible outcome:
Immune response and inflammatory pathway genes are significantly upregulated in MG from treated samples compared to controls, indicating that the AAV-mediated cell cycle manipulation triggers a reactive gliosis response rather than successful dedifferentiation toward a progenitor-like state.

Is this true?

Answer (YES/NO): NO